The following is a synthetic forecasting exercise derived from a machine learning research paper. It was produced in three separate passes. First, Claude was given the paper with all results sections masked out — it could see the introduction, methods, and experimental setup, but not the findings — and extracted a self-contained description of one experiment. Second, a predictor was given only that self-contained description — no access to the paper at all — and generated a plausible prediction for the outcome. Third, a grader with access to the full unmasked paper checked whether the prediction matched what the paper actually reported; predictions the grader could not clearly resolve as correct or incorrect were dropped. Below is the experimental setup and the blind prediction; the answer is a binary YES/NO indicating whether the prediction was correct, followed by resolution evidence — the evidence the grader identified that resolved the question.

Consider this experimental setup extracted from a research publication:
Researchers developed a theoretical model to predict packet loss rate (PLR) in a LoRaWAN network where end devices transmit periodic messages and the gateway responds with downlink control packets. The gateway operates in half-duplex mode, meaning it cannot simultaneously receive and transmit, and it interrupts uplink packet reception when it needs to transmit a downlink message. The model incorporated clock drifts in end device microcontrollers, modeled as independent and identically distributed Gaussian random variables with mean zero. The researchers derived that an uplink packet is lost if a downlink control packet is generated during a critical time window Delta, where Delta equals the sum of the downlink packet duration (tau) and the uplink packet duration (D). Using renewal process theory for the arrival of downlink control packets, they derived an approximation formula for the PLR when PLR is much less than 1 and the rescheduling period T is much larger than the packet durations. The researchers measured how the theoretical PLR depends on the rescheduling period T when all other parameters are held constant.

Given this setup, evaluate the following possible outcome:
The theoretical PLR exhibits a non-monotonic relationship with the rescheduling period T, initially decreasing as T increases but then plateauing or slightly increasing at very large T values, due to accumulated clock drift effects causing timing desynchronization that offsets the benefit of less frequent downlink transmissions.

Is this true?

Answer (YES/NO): NO